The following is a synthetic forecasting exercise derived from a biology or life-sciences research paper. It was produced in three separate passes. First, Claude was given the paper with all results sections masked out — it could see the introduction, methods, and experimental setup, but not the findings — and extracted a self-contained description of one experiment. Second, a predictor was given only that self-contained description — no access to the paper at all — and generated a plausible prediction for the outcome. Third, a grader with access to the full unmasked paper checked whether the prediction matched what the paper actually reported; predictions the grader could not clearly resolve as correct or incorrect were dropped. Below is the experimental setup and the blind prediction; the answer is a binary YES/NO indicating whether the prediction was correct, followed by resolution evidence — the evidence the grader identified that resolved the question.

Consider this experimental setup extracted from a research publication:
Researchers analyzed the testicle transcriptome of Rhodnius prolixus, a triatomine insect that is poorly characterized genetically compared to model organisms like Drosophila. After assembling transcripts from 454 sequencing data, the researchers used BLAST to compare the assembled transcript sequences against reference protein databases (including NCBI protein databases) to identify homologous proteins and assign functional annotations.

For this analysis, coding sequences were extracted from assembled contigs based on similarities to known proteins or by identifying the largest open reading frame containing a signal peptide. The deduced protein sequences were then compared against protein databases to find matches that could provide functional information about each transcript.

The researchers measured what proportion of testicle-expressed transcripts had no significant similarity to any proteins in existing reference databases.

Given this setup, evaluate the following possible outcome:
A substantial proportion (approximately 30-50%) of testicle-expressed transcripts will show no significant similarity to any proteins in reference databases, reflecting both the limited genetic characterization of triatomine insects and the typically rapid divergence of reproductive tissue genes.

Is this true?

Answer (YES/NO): YES